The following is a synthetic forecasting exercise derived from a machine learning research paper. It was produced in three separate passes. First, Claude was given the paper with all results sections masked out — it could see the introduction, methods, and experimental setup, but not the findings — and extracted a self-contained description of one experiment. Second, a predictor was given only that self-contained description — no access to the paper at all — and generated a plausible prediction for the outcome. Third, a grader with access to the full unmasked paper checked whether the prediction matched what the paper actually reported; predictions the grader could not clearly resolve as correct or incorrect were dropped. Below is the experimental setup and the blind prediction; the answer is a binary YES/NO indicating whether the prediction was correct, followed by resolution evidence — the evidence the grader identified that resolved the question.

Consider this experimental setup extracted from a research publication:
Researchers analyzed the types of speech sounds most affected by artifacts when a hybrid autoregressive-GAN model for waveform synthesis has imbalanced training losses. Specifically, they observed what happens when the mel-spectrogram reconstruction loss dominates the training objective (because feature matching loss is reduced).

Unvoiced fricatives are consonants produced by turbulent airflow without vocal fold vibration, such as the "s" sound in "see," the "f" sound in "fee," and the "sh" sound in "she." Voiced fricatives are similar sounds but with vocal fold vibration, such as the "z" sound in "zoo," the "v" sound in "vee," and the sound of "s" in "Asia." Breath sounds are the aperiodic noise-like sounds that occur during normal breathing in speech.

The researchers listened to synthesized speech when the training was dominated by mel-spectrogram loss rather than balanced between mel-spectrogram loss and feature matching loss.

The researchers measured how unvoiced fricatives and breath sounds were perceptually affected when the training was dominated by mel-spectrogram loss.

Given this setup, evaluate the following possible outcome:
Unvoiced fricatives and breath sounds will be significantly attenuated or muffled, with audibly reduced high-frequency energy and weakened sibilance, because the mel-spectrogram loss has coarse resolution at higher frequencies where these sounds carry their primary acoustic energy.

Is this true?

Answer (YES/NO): NO